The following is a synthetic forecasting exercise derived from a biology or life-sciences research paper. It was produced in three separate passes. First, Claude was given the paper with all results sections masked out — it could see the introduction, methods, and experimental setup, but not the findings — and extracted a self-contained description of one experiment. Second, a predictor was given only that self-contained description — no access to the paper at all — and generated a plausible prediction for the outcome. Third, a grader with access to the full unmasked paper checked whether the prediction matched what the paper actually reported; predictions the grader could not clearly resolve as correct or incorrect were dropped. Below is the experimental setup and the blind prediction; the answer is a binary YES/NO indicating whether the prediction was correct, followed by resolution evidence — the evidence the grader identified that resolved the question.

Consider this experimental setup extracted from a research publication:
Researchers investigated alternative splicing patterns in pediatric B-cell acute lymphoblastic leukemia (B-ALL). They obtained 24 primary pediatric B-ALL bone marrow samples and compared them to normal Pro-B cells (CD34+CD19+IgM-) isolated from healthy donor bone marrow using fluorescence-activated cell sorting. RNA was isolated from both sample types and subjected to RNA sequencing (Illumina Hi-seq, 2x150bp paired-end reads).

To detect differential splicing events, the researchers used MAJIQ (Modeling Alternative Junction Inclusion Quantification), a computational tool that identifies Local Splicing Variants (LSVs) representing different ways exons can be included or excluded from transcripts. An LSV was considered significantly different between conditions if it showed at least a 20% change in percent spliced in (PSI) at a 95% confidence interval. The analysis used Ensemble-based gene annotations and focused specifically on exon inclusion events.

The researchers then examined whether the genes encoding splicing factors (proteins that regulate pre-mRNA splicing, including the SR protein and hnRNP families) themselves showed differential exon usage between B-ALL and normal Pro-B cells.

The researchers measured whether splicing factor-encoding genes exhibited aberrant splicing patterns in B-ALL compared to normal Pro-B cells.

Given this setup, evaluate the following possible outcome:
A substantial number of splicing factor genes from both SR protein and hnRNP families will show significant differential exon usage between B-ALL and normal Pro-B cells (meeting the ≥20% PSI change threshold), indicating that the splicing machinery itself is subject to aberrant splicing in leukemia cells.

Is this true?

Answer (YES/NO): YES